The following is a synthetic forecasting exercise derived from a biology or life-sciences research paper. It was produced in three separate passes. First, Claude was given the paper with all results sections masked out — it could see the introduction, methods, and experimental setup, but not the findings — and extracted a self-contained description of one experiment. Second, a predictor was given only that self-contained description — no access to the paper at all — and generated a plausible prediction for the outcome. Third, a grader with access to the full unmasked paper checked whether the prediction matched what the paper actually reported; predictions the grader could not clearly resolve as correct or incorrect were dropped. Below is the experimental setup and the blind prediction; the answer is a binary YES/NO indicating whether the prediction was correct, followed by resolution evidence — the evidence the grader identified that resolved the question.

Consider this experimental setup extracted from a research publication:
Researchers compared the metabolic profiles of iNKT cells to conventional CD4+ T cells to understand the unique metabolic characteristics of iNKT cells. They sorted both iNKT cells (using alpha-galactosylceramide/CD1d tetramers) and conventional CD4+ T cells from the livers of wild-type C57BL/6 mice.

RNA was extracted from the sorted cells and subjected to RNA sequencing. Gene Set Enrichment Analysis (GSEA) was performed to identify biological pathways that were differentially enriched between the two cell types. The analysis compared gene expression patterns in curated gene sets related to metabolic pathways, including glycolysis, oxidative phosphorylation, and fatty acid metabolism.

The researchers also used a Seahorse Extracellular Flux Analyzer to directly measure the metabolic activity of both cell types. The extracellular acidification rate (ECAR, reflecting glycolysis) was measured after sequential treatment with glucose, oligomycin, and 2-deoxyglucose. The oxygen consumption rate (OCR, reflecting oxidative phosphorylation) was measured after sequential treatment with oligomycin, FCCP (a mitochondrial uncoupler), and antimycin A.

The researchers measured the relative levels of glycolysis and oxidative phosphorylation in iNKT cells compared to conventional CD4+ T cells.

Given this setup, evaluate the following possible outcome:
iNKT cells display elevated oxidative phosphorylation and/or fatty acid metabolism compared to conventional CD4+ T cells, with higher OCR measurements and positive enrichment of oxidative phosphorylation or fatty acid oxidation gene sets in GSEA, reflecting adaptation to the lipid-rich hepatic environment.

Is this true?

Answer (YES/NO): NO